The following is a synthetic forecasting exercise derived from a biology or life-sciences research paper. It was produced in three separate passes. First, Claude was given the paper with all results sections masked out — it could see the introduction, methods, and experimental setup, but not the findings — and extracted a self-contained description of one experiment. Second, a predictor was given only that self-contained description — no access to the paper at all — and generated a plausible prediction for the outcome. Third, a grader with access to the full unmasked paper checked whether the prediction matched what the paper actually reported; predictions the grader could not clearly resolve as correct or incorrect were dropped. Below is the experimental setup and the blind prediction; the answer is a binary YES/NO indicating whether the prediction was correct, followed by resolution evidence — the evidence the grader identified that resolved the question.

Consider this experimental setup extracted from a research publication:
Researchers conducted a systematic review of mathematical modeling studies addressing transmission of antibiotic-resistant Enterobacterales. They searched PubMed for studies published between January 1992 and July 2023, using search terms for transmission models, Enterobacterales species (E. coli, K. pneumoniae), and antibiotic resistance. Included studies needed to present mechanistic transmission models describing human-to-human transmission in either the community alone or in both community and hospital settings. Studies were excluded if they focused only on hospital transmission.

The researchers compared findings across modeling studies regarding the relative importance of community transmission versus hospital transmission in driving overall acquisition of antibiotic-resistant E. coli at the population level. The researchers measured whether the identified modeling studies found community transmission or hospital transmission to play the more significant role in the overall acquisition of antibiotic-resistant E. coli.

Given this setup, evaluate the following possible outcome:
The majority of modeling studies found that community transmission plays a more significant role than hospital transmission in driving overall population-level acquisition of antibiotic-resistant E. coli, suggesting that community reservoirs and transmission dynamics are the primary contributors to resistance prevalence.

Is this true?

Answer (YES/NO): YES